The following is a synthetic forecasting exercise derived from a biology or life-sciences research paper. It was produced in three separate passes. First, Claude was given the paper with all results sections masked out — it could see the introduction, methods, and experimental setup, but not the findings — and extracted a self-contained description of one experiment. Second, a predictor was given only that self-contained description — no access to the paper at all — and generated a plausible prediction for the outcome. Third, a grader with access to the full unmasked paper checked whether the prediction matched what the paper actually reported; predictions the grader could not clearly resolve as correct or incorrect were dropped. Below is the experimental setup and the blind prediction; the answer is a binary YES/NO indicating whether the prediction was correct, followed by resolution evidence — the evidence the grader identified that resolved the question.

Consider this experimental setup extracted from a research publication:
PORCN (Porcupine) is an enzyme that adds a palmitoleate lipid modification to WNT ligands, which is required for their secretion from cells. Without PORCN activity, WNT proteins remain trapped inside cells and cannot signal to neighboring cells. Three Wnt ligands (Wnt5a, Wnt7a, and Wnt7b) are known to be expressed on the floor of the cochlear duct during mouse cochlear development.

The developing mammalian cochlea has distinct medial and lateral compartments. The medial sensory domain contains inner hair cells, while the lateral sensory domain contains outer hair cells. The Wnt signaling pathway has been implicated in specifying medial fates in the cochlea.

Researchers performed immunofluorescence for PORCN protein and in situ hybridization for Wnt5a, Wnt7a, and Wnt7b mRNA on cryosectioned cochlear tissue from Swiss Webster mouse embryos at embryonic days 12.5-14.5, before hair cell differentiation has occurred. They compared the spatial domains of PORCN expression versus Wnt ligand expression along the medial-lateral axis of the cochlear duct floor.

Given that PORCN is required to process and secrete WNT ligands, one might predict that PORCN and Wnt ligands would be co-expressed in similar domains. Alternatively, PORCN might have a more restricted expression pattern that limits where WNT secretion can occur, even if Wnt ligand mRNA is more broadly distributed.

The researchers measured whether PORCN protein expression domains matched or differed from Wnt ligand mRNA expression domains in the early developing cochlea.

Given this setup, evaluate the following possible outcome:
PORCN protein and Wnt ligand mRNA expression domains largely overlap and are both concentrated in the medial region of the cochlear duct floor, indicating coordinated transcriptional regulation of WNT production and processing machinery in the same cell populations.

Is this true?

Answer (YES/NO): NO